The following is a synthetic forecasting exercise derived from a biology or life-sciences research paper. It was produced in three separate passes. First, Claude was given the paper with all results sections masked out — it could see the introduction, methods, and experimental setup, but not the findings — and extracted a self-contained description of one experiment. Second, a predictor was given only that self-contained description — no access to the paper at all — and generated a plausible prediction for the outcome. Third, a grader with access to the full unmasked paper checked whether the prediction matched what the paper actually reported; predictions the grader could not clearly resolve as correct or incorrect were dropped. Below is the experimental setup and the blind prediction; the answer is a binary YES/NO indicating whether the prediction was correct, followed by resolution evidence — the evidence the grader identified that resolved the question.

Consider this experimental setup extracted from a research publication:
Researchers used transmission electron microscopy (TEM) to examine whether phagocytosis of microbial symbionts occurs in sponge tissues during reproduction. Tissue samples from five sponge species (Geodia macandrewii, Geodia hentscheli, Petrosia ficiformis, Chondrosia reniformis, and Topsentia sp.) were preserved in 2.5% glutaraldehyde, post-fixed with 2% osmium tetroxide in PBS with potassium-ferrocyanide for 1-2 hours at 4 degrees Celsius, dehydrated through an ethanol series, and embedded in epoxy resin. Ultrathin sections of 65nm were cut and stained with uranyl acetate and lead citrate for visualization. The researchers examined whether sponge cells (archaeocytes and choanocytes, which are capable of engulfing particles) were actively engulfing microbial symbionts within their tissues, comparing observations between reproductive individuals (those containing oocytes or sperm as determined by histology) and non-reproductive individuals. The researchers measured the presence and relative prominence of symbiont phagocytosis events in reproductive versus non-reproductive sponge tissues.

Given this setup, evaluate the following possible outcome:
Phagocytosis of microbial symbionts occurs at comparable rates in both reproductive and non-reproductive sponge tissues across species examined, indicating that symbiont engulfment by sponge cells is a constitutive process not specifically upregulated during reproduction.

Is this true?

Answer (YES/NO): NO